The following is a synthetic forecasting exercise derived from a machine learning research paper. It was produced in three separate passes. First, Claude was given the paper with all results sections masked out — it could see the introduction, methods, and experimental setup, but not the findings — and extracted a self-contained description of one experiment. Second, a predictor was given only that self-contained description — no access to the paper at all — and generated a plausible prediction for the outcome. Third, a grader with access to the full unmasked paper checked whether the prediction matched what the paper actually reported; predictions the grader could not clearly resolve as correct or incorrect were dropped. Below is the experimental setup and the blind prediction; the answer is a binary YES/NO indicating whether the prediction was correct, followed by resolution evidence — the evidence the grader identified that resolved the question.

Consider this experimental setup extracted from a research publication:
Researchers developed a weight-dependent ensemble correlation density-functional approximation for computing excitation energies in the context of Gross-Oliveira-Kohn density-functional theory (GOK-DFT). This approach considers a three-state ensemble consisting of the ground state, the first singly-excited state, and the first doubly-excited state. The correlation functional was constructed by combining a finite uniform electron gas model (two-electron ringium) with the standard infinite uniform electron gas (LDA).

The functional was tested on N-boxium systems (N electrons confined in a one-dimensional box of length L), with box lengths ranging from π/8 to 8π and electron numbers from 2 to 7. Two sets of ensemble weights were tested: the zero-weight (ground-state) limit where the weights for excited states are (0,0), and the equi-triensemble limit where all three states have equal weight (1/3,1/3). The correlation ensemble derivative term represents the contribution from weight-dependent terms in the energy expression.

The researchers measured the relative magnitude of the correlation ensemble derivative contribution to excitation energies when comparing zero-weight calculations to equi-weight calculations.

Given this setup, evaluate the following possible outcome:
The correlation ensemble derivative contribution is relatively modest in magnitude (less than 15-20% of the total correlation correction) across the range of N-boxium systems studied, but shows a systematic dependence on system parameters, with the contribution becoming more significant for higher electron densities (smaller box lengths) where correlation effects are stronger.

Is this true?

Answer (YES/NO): NO